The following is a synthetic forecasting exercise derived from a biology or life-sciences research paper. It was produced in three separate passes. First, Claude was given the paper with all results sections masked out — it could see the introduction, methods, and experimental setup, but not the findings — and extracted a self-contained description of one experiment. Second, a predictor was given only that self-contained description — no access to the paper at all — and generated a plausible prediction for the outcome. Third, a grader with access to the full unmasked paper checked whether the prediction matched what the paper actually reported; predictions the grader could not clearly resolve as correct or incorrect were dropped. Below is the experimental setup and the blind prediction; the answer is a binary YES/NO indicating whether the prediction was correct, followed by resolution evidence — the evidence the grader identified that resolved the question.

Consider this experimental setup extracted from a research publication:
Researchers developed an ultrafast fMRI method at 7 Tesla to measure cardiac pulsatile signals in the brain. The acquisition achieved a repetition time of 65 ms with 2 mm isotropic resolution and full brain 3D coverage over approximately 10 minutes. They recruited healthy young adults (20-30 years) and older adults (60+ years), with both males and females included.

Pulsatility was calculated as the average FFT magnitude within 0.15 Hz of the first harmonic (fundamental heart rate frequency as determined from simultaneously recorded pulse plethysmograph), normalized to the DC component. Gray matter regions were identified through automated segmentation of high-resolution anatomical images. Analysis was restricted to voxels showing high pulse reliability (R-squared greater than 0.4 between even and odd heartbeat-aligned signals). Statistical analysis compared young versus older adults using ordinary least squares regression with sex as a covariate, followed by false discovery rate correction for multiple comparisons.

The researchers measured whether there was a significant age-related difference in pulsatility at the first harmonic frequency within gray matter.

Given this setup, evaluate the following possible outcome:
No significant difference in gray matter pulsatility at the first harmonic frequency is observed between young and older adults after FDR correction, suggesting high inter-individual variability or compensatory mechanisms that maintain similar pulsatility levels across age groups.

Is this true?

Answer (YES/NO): NO